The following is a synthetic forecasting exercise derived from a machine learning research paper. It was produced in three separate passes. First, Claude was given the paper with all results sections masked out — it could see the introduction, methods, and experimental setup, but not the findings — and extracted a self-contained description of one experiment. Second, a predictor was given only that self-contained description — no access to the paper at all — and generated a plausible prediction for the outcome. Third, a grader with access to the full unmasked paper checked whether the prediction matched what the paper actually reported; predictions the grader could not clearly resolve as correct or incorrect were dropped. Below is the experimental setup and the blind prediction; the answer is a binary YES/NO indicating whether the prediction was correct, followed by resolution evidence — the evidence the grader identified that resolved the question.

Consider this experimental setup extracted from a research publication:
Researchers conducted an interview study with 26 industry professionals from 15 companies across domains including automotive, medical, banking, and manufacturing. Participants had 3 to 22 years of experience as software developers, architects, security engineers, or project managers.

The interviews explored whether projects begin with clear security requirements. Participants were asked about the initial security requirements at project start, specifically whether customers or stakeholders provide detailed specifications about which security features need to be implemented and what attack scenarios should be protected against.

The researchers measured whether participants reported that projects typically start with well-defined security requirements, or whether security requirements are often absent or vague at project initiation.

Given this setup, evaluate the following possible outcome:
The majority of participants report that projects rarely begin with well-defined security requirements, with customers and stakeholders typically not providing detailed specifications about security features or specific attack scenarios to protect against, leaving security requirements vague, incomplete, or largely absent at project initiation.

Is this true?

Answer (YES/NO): YES